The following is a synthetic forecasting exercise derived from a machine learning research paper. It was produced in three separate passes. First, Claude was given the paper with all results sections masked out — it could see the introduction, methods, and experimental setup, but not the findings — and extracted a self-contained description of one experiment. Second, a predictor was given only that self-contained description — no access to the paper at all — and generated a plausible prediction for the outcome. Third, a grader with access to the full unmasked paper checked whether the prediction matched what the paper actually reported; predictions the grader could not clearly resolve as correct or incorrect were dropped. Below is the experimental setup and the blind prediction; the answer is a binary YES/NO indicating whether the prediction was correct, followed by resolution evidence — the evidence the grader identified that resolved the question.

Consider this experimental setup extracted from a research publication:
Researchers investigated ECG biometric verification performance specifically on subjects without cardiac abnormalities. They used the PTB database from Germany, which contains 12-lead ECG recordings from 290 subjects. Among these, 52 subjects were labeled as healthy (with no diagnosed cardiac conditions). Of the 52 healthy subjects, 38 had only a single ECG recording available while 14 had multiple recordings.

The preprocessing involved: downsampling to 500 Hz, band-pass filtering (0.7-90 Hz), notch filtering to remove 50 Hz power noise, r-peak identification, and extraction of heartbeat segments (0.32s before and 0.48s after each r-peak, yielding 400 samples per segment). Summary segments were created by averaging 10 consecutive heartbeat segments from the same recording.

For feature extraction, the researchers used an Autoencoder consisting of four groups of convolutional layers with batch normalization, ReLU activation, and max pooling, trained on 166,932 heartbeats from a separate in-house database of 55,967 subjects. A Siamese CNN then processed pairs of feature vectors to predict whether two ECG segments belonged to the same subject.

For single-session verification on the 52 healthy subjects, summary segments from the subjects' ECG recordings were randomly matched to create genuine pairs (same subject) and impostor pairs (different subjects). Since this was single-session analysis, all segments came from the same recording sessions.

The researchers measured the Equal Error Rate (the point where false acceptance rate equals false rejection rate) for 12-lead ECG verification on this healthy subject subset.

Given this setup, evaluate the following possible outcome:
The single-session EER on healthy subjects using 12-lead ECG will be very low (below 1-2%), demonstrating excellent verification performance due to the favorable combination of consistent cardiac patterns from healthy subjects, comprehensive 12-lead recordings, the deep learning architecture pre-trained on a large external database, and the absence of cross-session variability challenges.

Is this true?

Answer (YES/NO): YES